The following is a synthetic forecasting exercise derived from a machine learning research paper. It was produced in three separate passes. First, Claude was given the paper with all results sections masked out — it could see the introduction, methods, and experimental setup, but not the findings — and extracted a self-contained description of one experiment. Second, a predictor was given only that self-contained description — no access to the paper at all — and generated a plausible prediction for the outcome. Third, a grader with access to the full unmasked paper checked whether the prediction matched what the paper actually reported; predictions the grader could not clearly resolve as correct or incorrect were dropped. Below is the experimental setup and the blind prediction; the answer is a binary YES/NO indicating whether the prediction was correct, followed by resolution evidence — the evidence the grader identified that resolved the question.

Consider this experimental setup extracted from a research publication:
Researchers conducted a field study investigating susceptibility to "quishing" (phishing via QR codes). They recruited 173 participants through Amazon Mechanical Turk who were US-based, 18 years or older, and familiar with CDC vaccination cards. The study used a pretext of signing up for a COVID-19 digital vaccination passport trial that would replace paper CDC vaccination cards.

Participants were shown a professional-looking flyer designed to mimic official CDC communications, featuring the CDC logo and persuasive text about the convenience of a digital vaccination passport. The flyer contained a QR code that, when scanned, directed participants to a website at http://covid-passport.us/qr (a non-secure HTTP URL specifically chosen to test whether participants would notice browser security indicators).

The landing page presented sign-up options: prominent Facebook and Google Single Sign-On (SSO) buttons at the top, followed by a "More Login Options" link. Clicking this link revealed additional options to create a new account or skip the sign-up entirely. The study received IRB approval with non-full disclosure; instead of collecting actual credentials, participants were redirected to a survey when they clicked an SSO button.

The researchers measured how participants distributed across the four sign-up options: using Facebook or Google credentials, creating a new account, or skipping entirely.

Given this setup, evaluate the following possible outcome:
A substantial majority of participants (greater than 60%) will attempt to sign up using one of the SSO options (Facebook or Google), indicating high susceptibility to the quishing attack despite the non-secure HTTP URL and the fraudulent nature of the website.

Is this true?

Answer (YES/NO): YES